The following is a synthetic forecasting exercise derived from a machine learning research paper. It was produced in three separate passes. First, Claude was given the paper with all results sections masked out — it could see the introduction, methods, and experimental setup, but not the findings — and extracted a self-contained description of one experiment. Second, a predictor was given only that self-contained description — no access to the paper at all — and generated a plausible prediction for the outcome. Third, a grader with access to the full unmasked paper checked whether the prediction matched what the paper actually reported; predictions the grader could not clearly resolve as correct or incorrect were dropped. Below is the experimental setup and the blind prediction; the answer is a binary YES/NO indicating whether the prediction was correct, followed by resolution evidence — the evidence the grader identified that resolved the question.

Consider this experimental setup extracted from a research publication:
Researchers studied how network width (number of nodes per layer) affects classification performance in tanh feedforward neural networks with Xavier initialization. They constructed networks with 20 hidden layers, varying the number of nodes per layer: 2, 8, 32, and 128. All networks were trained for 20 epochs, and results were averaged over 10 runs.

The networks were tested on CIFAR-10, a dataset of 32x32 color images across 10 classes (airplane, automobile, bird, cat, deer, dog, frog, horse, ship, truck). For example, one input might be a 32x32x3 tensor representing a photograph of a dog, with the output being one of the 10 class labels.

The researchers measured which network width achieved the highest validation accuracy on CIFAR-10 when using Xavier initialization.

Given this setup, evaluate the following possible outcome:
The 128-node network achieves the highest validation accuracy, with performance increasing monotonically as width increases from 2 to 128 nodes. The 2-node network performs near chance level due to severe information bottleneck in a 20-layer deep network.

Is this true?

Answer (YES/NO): NO